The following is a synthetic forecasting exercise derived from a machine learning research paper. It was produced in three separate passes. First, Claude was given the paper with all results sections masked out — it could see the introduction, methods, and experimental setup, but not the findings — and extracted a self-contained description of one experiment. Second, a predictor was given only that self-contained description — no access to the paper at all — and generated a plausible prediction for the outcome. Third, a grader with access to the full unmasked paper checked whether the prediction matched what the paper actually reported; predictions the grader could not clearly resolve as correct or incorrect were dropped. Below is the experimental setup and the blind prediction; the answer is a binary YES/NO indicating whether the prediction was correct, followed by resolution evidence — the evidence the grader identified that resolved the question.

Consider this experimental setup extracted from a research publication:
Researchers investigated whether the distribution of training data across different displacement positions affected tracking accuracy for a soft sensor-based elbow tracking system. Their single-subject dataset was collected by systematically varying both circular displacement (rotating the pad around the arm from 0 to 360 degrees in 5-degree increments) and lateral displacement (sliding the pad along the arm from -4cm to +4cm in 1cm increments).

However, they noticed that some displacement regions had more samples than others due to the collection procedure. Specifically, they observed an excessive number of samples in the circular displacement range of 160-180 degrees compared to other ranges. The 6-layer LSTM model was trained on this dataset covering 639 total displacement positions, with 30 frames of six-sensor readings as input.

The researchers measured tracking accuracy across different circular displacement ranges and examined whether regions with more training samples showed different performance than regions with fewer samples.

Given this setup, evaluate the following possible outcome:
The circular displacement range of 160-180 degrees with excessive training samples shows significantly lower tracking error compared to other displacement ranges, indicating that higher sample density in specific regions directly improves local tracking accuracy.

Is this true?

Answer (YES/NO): NO